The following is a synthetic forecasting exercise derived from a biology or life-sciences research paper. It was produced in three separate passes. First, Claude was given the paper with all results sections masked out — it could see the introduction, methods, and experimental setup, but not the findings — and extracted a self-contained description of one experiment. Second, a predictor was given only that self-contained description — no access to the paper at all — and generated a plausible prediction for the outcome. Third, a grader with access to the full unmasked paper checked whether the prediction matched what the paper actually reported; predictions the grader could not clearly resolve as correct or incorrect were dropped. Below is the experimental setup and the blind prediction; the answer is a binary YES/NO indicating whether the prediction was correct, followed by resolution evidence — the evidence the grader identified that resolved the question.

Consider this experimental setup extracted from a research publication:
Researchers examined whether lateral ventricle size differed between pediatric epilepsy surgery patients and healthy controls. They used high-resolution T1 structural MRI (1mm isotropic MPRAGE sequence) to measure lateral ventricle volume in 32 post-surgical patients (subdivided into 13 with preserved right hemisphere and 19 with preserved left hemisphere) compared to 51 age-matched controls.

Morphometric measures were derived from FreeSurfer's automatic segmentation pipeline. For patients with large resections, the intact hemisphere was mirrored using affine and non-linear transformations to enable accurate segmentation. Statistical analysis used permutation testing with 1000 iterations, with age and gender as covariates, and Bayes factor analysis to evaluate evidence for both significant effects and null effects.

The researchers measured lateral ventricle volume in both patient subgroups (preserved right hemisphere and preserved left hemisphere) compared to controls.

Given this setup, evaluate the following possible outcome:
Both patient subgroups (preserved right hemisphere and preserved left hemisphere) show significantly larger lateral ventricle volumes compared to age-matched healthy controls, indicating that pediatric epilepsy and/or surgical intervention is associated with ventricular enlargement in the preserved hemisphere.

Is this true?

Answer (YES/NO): YES